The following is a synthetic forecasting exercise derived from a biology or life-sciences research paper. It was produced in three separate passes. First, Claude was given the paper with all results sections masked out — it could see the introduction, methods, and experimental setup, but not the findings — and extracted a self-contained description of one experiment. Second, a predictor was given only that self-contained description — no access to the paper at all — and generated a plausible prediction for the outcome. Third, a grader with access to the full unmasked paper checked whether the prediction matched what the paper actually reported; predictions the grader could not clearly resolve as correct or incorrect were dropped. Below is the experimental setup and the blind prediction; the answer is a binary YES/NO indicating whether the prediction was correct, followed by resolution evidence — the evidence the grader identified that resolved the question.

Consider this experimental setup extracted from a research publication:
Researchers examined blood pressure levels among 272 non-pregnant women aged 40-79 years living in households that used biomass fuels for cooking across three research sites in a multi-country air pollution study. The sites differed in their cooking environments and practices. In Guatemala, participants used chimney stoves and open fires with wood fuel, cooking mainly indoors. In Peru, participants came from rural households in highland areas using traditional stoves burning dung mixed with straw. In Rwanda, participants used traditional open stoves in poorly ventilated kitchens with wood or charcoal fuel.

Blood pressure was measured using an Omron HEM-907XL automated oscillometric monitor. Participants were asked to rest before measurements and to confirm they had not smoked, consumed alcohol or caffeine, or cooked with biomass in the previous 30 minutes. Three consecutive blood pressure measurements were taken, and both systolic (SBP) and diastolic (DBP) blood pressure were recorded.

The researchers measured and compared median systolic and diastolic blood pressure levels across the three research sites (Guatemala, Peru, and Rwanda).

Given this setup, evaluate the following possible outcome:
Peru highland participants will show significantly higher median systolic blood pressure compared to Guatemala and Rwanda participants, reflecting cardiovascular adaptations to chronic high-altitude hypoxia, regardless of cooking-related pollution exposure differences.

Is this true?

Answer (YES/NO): NO